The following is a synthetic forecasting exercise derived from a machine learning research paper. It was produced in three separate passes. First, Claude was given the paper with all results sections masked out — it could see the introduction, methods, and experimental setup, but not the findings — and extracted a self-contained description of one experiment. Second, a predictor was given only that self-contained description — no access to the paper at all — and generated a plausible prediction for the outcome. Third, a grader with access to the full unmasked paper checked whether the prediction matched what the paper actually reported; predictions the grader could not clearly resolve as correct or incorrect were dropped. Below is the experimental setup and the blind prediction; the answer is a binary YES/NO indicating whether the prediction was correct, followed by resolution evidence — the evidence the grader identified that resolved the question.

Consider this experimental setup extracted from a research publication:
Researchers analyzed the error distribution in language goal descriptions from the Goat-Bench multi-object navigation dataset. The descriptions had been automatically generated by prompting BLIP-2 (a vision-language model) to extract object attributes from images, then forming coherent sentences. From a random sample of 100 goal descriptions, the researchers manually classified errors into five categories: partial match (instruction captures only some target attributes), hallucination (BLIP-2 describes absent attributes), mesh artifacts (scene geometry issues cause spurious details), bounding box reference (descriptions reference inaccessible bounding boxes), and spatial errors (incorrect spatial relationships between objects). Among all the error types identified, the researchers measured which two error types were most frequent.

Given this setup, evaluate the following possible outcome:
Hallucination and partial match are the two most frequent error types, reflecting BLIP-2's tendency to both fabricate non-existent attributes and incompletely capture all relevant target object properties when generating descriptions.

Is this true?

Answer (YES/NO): NO